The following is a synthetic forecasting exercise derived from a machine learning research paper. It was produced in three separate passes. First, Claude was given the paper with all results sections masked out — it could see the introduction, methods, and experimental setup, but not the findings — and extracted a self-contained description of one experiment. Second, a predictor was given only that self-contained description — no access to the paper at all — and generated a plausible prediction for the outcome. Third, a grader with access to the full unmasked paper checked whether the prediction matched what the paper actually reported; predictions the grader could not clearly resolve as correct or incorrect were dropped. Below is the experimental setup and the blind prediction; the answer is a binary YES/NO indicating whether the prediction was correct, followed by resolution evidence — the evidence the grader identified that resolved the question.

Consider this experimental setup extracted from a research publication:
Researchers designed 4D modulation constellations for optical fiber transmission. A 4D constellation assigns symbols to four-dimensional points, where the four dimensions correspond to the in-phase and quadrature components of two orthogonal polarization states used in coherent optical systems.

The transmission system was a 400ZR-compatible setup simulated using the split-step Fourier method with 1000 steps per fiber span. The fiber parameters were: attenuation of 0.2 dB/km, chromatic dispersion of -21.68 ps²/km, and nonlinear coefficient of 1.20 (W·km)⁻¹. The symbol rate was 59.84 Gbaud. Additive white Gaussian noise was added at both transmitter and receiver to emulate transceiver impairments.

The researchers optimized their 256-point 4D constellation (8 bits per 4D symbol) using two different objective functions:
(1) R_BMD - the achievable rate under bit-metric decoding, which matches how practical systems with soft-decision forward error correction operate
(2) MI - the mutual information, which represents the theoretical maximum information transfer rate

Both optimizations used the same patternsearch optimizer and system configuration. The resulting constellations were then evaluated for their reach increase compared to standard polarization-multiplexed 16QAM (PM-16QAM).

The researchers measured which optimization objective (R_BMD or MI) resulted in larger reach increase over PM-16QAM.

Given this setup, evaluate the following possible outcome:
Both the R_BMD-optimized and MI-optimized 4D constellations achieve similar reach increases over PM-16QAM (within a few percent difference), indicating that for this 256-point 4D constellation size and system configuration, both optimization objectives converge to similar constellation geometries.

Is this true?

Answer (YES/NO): NO